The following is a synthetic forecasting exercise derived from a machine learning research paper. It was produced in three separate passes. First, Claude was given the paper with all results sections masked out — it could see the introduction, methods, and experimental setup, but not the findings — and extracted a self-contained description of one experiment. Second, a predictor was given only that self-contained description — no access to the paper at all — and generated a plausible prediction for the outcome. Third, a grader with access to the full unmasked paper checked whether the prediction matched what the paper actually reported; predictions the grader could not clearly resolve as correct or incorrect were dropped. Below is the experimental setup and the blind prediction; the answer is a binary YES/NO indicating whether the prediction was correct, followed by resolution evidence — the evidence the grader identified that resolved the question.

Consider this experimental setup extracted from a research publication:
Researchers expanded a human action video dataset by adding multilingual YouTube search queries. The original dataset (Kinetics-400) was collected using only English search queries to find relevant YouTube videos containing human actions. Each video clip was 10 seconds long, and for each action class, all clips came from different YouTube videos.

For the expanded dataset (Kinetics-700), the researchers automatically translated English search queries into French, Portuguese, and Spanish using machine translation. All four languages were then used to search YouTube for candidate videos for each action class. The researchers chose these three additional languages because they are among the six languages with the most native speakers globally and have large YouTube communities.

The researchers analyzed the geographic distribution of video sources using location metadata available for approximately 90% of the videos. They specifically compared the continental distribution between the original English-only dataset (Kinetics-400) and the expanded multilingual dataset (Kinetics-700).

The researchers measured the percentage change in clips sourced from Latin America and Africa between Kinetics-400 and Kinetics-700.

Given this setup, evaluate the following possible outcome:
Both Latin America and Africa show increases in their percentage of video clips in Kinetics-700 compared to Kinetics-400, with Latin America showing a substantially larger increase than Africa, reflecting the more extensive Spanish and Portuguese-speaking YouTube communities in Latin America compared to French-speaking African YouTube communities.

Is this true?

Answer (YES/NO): YES